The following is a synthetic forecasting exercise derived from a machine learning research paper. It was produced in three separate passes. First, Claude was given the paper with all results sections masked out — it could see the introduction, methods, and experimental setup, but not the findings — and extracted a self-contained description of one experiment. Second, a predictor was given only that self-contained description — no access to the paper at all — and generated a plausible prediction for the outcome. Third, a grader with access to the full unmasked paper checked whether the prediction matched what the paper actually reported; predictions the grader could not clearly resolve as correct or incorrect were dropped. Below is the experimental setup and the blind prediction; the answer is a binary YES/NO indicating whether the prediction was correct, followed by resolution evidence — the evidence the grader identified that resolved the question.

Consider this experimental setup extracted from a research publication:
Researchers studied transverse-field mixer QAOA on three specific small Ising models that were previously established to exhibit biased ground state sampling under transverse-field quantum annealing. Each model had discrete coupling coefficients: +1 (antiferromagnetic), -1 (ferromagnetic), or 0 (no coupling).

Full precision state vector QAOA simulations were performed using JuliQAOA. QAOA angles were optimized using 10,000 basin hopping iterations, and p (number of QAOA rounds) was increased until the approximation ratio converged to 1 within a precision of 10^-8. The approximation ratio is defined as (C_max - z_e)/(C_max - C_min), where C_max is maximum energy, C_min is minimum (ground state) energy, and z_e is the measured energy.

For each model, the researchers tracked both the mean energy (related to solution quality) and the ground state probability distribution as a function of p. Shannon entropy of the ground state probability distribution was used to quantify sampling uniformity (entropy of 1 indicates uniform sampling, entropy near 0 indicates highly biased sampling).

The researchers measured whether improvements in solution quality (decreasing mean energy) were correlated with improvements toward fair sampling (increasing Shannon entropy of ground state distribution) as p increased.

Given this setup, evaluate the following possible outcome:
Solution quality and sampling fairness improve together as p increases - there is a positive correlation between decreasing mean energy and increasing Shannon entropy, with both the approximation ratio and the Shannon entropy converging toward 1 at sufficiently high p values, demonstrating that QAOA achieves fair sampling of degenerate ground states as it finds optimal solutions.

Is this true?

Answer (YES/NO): NO